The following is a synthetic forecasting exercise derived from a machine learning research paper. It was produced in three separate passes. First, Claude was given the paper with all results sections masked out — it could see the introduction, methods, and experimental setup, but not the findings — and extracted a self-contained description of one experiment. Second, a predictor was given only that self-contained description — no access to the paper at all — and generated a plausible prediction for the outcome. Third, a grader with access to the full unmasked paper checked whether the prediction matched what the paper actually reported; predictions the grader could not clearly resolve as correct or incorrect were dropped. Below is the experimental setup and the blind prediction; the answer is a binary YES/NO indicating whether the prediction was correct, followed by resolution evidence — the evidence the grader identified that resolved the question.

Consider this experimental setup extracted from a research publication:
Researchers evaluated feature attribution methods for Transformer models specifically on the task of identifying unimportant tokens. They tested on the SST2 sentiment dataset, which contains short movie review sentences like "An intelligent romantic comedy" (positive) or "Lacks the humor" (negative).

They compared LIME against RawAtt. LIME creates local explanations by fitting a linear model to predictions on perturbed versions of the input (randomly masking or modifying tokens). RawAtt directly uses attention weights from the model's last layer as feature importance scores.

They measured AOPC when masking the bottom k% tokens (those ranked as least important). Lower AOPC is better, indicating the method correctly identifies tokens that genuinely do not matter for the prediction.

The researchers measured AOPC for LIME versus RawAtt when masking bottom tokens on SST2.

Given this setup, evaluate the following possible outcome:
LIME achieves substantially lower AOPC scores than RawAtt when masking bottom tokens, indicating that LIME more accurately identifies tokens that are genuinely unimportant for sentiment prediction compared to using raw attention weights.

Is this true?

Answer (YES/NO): NO